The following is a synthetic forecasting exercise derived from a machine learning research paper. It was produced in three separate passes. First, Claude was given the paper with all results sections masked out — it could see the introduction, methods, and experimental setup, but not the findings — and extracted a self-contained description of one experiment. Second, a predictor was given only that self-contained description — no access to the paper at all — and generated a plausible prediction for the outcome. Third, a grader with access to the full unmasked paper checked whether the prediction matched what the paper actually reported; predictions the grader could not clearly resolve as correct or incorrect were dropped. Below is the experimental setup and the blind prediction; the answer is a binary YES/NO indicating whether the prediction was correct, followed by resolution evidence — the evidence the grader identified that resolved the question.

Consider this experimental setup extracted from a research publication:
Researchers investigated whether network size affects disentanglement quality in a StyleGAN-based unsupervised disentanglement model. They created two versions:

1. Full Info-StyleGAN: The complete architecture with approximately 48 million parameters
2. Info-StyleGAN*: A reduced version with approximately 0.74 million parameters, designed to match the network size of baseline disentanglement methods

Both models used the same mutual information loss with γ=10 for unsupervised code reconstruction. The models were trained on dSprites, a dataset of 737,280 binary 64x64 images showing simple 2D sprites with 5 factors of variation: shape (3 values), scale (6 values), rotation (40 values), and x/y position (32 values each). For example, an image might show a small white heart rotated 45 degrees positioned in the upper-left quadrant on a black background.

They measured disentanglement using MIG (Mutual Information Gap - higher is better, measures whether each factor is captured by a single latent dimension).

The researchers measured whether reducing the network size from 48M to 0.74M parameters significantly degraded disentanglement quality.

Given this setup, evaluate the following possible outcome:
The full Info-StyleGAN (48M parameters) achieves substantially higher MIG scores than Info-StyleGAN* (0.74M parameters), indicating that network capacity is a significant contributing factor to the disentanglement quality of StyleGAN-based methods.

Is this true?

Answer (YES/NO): NO